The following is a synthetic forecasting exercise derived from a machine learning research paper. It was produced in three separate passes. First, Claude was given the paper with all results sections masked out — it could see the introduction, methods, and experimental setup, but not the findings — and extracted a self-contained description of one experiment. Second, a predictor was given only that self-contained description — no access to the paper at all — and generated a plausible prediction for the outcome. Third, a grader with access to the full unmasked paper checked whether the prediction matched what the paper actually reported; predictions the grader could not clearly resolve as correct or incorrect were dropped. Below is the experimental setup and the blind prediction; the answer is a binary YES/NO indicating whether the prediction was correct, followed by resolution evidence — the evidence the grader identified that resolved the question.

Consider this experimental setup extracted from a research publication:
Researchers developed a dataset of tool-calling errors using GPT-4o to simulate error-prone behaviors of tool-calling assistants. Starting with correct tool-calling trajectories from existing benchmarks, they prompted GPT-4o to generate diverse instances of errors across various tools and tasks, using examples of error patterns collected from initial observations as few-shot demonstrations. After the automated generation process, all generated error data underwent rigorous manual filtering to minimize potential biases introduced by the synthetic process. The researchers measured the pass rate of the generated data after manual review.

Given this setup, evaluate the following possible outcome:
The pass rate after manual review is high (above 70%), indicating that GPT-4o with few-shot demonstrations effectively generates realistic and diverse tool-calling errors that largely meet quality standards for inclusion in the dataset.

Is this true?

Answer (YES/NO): NO